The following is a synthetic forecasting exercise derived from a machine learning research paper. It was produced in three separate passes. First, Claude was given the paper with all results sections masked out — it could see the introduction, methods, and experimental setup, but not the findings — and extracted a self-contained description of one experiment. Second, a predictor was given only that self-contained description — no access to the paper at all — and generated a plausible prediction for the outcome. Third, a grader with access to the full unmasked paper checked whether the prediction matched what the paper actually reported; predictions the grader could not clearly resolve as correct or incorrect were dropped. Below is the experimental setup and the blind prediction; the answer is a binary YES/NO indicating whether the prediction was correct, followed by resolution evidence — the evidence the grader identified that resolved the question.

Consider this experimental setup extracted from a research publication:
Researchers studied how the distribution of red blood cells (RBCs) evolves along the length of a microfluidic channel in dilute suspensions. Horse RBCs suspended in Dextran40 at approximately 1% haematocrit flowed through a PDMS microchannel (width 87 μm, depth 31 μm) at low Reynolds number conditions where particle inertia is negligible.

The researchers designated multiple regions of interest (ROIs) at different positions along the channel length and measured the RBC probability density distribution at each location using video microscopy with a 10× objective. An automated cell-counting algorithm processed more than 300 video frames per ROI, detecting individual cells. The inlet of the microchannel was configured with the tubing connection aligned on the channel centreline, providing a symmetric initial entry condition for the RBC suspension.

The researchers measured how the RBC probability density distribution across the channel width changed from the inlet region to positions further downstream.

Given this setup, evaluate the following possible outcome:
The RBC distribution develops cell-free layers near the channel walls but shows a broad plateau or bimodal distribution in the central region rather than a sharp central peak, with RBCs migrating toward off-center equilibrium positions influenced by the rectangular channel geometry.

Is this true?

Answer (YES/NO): NO